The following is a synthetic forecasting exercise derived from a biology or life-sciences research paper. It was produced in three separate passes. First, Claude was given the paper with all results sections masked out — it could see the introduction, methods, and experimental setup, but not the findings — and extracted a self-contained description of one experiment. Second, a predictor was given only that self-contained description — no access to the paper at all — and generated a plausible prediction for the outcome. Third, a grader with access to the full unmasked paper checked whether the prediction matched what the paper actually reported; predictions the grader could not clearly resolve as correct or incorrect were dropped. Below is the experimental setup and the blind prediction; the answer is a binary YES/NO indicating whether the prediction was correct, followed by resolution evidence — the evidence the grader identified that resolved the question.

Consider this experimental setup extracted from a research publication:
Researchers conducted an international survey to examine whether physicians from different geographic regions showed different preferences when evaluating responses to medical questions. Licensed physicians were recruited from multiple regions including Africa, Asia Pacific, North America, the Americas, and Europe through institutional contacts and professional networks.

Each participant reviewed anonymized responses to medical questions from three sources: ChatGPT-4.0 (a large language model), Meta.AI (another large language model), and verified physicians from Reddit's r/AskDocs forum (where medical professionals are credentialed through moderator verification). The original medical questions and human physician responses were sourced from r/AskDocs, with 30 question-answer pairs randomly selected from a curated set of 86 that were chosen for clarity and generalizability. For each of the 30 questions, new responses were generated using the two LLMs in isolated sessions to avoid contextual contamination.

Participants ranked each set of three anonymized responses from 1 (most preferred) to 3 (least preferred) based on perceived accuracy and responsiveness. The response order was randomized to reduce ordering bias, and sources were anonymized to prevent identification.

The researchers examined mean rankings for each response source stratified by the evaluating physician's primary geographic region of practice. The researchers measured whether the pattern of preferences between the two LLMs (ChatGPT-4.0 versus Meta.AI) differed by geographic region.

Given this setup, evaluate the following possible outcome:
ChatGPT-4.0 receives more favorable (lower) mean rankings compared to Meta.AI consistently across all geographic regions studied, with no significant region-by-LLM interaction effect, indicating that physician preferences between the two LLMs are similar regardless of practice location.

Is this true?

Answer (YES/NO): NO